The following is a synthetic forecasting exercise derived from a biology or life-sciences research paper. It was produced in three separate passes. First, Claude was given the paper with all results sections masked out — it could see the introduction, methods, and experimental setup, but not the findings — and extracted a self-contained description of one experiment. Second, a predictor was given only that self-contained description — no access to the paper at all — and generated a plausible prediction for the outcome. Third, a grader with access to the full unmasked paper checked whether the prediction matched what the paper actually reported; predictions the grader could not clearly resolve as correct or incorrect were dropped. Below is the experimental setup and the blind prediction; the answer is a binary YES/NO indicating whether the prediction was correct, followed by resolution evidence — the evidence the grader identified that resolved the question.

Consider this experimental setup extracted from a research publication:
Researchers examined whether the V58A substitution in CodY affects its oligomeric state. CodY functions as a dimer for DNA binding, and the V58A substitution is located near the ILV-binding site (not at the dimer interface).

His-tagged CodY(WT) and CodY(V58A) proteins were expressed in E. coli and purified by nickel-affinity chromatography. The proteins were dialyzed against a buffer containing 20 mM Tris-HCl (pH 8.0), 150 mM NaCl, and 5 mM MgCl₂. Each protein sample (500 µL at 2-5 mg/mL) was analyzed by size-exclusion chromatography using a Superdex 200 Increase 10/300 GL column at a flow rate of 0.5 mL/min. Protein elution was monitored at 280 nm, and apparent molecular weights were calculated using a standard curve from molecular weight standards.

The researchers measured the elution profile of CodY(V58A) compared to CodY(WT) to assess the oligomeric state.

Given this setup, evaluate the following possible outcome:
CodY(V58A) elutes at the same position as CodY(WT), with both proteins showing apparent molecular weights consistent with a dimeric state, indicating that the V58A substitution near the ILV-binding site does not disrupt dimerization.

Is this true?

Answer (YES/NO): YES